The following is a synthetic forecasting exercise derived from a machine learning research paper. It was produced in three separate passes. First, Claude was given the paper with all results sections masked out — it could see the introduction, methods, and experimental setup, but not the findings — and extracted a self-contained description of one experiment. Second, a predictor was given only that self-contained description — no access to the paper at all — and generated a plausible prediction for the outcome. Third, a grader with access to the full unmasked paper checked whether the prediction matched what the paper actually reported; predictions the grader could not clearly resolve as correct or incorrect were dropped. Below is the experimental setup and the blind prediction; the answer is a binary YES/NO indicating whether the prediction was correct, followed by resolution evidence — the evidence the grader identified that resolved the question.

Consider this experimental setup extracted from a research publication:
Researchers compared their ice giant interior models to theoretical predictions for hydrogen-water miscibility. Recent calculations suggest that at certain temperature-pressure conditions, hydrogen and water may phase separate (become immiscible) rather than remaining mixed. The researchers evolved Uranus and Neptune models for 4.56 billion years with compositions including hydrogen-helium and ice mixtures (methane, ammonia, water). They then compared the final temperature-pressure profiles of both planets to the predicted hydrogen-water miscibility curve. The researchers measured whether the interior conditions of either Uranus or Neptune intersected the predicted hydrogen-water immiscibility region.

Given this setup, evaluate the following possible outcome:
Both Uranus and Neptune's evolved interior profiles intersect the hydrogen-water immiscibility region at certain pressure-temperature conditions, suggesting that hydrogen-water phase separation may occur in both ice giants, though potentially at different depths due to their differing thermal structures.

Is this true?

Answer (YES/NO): YES